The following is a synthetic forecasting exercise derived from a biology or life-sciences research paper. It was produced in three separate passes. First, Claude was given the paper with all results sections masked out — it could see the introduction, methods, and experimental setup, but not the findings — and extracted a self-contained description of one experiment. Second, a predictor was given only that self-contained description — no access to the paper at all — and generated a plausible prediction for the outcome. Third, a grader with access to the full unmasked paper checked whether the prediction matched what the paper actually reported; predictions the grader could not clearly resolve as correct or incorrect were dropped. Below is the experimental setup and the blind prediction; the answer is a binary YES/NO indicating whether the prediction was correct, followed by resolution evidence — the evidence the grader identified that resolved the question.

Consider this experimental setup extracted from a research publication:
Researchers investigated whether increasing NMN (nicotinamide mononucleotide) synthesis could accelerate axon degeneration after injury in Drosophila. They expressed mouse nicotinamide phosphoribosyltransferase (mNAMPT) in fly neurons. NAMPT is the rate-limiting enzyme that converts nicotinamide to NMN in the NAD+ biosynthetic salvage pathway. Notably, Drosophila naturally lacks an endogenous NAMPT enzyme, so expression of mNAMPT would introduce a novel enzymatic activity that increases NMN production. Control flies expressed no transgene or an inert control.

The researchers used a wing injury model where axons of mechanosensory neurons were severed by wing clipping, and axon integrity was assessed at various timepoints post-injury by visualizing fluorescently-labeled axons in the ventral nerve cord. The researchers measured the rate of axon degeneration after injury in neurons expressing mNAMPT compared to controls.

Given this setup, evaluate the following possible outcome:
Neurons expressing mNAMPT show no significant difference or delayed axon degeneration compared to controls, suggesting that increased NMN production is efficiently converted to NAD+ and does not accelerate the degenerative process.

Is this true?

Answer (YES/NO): NO